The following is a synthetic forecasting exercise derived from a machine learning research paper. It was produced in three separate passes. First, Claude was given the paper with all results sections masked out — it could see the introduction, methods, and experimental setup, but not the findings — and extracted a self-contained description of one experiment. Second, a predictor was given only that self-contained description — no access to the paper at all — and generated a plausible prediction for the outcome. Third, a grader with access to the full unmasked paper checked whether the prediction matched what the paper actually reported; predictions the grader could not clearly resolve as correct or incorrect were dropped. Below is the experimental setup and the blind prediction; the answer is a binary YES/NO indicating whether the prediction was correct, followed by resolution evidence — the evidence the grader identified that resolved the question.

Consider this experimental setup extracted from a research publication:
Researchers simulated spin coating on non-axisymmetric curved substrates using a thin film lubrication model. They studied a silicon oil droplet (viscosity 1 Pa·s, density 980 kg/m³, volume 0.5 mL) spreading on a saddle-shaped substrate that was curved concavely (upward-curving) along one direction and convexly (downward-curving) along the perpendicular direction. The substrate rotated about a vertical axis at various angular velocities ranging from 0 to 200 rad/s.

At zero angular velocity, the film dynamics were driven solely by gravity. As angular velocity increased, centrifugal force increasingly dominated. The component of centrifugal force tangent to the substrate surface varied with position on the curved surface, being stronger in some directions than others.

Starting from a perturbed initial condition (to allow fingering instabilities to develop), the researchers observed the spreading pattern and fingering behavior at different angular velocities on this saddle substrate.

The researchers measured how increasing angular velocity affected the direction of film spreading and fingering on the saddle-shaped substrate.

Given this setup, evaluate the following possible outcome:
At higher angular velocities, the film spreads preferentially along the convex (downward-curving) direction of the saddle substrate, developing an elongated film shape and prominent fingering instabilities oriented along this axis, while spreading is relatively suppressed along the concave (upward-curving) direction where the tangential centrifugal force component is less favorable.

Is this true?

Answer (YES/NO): NO